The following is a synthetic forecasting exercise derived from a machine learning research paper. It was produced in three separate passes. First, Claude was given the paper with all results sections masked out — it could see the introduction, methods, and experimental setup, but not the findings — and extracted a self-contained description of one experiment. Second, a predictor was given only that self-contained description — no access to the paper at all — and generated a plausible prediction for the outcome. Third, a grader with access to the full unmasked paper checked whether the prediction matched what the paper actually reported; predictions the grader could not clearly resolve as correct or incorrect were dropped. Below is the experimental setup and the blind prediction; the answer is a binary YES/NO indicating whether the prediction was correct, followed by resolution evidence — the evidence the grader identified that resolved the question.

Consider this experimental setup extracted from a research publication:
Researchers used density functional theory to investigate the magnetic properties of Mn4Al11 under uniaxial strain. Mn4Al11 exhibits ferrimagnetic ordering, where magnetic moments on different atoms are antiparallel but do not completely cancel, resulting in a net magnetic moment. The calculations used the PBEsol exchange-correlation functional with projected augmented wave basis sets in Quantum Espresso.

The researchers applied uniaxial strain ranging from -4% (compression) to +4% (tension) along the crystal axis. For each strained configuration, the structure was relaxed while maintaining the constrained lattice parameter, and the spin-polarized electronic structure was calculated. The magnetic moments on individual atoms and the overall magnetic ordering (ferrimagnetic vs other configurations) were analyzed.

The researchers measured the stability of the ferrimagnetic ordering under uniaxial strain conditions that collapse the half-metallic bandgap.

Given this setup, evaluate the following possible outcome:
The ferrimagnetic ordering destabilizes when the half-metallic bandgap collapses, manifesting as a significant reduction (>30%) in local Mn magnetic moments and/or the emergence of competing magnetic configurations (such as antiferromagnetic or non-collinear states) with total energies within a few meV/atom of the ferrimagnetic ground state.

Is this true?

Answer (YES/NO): NO